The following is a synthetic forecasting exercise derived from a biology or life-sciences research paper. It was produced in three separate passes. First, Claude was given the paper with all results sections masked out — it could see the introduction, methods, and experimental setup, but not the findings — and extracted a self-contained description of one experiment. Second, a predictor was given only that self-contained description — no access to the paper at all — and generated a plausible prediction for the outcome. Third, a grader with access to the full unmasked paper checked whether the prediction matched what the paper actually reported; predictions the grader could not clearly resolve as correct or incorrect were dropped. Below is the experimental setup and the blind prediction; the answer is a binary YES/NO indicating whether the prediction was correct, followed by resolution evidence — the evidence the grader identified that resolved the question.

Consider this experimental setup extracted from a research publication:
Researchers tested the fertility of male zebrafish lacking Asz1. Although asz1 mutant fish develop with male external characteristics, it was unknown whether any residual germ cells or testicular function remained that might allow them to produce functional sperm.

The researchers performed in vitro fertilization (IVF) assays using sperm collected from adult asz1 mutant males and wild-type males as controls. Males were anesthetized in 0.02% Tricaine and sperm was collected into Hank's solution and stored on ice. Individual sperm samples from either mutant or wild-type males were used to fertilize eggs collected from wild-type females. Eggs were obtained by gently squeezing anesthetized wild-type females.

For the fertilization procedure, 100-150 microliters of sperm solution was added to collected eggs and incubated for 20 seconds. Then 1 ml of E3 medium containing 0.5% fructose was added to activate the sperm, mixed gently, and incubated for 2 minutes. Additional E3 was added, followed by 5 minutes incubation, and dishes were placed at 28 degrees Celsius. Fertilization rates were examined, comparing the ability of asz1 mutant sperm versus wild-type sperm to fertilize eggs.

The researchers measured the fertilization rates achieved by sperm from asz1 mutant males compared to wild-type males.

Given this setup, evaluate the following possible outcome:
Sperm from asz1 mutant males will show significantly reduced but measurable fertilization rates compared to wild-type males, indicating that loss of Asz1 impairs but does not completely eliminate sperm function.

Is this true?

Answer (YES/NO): NO